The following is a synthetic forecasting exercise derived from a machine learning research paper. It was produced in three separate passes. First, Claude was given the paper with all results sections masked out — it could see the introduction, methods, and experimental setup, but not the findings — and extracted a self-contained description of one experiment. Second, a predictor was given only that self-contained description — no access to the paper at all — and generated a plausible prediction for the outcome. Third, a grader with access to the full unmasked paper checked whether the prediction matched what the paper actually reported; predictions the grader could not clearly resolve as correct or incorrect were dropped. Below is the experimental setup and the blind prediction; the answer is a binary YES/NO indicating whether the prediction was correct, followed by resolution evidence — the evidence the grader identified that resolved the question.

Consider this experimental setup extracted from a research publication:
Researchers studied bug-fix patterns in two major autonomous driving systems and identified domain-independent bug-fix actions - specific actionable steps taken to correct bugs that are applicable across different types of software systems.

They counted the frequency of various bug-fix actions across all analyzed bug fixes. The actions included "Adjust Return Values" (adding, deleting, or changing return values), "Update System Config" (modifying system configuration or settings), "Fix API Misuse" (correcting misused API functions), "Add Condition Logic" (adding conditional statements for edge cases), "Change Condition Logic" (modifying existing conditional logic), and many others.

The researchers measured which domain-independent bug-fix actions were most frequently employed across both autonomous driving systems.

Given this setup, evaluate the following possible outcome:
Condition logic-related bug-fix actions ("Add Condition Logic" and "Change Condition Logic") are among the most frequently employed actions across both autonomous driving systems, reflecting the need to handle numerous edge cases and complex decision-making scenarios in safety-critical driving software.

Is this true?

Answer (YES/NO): YES